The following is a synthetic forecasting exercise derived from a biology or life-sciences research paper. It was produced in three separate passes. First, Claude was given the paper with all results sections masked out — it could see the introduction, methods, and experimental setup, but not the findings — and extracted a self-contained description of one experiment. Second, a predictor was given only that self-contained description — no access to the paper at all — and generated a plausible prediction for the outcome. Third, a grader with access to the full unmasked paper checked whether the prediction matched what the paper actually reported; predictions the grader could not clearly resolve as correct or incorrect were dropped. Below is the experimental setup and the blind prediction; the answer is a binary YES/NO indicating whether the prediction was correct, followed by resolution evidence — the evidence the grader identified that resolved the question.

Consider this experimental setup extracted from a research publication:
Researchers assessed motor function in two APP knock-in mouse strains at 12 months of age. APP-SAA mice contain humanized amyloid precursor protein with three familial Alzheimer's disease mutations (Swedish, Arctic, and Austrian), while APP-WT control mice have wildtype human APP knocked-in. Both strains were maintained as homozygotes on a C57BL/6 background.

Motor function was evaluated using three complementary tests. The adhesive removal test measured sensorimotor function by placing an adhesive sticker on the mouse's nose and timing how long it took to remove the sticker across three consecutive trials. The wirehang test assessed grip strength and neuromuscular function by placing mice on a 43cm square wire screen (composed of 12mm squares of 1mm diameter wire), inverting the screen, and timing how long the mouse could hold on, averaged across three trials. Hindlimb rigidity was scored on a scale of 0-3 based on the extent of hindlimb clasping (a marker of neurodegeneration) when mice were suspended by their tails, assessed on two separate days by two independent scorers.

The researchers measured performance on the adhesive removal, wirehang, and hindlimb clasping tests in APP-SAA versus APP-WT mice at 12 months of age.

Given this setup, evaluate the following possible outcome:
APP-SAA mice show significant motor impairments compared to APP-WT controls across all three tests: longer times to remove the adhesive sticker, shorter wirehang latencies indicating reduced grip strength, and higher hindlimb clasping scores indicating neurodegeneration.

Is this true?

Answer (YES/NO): NO